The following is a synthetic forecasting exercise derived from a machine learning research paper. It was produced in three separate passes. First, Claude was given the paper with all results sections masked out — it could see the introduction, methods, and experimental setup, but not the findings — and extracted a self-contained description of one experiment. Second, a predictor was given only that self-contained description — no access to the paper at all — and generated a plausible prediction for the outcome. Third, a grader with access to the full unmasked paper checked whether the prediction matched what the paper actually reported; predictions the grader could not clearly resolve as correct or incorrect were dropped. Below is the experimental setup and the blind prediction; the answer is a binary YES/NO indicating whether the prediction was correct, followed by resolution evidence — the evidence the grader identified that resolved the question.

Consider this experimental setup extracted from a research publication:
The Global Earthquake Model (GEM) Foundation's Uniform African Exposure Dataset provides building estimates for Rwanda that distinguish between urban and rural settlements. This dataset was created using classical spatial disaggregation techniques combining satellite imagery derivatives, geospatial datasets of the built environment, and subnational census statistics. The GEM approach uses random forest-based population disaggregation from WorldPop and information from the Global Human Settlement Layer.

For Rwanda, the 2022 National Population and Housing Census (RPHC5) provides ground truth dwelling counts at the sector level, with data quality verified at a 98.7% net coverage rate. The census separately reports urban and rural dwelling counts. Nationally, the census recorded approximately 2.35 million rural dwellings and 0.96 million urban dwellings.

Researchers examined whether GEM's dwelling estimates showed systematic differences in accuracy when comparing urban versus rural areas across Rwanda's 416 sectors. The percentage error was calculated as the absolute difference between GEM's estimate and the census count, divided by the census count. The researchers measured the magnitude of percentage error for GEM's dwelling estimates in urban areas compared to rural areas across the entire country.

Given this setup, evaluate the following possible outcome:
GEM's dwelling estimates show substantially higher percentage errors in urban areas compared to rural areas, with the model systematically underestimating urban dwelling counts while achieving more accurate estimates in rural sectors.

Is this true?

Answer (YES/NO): YES